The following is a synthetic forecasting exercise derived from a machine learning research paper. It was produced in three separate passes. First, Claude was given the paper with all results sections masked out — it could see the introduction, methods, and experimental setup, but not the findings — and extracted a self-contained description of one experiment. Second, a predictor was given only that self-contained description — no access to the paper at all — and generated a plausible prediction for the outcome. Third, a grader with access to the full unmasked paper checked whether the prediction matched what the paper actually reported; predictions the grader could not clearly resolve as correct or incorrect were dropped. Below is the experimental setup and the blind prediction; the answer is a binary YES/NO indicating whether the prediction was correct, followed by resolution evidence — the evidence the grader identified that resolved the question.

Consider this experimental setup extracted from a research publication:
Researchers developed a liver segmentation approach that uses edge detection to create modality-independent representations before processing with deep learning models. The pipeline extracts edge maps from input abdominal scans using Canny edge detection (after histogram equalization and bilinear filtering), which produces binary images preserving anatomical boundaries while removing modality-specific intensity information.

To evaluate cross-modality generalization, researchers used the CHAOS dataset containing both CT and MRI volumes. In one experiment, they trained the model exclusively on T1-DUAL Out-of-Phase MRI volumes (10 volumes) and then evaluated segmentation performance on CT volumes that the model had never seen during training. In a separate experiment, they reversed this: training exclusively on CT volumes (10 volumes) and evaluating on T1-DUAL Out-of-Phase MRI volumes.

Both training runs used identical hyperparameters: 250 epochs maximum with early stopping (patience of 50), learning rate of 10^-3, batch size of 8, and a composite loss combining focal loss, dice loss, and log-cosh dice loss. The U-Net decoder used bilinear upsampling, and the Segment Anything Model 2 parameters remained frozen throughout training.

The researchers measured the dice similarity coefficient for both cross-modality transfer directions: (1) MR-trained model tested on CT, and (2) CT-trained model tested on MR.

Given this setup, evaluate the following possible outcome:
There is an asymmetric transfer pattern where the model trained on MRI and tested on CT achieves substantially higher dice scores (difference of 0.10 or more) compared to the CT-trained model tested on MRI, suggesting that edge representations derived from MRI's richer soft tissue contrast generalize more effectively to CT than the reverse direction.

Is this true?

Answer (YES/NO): NO